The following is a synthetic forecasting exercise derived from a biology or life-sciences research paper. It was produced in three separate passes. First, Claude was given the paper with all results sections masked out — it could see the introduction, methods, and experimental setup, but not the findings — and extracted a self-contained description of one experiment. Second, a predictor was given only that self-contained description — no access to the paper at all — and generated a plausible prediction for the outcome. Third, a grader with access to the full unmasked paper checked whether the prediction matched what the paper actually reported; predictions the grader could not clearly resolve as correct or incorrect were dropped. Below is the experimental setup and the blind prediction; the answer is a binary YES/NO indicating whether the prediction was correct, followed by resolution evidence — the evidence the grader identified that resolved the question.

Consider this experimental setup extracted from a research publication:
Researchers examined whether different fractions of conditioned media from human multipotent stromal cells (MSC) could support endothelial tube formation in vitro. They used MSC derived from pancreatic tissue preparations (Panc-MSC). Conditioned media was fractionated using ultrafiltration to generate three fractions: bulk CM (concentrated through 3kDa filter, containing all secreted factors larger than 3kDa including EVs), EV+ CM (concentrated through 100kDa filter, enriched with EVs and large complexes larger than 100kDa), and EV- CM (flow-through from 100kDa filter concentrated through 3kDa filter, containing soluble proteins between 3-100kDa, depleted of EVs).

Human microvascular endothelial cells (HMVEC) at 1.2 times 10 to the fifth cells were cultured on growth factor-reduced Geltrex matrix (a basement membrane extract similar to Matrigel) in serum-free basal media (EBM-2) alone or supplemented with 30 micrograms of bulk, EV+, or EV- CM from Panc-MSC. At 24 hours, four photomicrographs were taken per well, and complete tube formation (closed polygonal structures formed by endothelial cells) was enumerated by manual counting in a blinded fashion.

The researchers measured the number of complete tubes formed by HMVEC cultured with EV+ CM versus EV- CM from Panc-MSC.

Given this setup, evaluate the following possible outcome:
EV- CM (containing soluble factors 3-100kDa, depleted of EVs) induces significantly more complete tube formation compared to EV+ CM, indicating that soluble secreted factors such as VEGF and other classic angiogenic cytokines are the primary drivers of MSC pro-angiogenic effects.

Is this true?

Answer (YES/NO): NO